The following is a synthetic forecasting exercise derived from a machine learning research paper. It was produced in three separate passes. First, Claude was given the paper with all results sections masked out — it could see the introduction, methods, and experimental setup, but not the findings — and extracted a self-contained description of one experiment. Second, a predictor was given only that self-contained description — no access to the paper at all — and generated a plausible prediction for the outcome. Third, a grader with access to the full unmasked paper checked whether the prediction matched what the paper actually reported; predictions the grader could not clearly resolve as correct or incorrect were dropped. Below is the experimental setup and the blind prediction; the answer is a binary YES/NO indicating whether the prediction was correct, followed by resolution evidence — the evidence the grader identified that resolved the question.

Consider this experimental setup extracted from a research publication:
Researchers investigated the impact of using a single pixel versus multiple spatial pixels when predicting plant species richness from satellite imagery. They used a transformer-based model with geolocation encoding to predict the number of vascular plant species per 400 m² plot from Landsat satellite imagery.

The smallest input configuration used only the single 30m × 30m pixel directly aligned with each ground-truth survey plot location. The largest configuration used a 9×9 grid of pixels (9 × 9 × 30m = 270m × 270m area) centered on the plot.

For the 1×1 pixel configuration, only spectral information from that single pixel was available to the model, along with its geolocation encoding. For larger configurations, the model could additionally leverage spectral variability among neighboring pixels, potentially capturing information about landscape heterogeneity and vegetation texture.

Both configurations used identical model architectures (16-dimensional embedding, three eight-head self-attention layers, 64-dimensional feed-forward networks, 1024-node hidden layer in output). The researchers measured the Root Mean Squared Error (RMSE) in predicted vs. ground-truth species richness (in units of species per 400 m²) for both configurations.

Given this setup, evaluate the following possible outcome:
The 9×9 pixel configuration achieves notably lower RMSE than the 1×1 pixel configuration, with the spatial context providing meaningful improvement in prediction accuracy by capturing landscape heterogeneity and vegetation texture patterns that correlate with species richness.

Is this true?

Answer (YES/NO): YES